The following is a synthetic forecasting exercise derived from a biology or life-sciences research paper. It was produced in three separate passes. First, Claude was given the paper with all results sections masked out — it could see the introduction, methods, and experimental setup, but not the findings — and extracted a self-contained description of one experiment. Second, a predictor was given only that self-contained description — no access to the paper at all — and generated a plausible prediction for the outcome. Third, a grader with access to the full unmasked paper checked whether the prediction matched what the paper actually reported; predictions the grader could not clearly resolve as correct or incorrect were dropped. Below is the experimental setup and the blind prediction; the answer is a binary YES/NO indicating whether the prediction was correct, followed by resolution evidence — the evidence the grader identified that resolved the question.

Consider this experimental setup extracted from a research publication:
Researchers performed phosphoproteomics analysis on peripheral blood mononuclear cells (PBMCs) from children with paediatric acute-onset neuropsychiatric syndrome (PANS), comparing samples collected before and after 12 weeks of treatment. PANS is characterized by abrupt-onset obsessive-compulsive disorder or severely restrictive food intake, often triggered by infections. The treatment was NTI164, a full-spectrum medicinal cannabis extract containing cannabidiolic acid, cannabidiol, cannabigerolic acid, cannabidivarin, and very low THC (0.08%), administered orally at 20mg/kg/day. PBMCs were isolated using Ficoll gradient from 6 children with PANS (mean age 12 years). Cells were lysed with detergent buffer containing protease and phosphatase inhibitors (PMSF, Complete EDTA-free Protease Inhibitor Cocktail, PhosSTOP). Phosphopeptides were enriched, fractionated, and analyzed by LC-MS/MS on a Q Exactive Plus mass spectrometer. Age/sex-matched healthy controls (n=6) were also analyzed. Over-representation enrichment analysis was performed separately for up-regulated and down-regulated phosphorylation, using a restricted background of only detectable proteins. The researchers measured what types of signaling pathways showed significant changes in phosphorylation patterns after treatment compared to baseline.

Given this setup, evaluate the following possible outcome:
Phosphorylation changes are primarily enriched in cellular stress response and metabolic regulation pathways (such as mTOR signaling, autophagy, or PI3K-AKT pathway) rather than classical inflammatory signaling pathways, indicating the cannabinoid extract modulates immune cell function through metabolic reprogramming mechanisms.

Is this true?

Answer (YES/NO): NO